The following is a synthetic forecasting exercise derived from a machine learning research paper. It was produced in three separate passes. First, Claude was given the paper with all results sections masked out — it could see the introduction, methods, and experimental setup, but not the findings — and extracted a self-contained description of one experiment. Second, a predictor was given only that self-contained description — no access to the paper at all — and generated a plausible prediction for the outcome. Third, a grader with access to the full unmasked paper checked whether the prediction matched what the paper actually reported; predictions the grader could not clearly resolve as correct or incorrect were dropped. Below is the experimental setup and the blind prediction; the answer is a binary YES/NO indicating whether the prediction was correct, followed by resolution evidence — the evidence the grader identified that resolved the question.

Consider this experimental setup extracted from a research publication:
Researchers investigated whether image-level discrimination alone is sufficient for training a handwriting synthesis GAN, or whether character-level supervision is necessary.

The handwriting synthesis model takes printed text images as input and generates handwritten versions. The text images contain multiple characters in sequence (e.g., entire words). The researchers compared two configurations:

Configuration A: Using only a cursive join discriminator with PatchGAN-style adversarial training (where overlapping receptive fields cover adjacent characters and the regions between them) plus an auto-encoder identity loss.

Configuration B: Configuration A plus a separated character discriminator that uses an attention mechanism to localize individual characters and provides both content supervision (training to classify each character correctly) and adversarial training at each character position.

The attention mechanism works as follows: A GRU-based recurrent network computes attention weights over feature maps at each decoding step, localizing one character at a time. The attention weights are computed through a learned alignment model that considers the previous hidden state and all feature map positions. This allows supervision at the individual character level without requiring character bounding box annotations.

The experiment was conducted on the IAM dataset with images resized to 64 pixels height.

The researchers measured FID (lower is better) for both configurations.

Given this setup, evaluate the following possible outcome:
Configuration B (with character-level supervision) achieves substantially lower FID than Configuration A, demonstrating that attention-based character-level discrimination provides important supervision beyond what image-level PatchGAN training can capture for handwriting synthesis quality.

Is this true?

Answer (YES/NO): YES